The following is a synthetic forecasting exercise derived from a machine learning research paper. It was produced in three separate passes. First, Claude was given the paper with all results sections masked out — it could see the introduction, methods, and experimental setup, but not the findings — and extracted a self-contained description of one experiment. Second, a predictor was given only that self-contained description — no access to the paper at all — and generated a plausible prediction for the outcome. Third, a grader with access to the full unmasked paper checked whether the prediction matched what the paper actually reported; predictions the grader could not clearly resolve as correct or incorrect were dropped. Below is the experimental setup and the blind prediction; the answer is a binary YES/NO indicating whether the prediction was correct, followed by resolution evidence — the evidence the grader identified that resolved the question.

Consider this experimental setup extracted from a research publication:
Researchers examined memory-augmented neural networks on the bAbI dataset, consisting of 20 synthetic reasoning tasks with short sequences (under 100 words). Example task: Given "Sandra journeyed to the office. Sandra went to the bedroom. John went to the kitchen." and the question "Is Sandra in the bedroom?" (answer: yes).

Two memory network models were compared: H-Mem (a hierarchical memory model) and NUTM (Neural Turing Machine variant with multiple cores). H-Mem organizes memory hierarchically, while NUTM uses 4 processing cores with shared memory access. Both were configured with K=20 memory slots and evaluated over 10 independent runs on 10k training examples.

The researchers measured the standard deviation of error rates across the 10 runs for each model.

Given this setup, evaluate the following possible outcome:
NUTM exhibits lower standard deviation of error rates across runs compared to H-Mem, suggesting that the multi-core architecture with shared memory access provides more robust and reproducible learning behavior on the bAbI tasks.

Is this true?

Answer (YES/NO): NO